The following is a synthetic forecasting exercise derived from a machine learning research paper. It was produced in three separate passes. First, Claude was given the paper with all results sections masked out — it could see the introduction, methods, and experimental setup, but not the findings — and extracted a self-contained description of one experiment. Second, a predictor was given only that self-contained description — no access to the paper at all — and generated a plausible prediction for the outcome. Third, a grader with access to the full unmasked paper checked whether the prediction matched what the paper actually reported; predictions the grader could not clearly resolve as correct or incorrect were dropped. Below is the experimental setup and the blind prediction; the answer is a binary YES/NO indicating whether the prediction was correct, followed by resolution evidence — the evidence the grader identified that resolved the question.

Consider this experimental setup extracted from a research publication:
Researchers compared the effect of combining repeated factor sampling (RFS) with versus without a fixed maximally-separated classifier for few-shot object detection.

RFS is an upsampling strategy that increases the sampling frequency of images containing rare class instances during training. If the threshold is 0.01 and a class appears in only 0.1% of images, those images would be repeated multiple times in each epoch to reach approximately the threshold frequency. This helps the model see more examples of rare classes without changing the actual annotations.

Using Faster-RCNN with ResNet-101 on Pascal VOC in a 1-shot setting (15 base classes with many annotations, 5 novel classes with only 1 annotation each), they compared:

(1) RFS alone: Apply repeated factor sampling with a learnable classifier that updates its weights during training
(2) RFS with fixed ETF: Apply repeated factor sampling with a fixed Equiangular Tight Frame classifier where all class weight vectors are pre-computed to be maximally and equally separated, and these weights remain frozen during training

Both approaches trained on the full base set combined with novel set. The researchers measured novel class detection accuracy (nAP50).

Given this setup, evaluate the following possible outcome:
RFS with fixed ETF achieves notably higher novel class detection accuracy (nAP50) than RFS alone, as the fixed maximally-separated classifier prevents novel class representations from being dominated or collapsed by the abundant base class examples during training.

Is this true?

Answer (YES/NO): YES